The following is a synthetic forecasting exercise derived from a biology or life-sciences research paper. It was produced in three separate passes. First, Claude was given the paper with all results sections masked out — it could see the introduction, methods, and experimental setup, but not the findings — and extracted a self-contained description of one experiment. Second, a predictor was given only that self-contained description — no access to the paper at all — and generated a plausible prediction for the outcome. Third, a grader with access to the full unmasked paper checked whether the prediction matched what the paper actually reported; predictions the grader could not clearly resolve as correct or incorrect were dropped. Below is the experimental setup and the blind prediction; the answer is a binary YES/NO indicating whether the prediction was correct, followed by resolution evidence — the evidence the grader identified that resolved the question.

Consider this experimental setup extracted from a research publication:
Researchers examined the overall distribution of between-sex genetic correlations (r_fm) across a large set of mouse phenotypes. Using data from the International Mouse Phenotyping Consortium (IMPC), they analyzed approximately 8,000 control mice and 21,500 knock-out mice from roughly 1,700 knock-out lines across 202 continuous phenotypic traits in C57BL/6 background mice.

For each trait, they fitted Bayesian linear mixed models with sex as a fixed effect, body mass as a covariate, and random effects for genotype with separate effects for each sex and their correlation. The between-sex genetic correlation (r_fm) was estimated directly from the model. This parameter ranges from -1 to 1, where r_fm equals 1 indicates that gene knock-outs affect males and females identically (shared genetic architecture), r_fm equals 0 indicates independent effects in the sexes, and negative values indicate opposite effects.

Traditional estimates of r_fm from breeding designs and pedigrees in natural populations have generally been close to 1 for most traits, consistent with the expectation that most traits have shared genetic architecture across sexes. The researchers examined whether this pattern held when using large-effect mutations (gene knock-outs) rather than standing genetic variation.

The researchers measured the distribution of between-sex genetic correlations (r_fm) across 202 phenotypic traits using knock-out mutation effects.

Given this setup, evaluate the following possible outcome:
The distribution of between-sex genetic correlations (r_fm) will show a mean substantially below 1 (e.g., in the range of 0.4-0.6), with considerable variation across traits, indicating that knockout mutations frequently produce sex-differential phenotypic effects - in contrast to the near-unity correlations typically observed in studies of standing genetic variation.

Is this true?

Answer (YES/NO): NO